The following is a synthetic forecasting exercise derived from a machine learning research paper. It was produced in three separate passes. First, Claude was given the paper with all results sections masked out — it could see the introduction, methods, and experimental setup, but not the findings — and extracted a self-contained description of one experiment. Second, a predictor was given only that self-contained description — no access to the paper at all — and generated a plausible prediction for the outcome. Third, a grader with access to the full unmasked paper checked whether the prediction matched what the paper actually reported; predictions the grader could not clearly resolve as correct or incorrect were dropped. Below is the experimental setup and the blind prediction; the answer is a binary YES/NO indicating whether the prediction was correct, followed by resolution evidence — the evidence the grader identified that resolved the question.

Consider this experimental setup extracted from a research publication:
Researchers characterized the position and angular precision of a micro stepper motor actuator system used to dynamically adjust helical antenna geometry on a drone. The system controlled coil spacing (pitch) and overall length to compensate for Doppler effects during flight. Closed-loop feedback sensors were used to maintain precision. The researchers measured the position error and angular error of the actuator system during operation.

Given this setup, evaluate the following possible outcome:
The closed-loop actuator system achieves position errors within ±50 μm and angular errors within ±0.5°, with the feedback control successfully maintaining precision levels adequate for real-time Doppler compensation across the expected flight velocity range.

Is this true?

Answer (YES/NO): NO